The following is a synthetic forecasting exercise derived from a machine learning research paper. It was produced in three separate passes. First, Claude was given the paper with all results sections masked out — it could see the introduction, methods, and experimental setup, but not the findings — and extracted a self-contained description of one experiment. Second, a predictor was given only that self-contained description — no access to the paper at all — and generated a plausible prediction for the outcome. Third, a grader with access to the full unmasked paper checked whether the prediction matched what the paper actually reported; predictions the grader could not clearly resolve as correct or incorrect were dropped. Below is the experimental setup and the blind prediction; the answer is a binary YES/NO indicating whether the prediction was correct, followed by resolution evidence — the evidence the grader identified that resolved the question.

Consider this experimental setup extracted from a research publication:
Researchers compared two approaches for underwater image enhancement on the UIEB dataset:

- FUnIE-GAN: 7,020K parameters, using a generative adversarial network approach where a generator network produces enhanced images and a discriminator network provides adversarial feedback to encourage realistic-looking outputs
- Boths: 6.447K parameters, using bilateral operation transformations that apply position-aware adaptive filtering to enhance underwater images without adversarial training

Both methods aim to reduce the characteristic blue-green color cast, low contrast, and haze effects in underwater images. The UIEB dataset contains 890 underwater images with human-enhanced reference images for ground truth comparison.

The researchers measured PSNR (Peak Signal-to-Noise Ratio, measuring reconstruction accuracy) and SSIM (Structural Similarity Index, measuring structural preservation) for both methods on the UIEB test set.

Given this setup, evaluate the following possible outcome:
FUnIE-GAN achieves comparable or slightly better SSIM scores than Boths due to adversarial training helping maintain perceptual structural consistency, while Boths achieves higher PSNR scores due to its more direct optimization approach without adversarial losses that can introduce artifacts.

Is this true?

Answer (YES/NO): NO